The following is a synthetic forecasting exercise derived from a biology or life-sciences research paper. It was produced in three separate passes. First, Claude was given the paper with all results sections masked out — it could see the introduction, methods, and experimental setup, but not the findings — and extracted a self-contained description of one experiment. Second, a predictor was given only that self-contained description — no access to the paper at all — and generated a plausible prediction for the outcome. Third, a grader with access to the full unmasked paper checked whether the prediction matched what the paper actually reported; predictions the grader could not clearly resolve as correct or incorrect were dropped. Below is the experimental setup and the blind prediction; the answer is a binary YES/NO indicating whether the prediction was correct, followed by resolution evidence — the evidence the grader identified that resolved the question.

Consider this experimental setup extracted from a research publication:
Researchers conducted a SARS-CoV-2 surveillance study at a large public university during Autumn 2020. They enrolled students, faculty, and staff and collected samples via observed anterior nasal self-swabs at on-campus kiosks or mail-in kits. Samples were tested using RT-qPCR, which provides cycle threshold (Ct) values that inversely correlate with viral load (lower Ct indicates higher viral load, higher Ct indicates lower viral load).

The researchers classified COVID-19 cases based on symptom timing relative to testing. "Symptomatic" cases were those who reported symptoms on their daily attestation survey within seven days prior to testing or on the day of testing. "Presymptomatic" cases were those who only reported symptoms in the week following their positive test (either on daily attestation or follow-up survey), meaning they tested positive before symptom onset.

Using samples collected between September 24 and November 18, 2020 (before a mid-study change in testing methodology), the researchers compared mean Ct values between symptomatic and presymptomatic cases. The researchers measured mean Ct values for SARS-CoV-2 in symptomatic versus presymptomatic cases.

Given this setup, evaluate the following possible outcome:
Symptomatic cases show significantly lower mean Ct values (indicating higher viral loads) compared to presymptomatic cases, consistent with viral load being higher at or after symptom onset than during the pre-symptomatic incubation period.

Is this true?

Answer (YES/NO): YES